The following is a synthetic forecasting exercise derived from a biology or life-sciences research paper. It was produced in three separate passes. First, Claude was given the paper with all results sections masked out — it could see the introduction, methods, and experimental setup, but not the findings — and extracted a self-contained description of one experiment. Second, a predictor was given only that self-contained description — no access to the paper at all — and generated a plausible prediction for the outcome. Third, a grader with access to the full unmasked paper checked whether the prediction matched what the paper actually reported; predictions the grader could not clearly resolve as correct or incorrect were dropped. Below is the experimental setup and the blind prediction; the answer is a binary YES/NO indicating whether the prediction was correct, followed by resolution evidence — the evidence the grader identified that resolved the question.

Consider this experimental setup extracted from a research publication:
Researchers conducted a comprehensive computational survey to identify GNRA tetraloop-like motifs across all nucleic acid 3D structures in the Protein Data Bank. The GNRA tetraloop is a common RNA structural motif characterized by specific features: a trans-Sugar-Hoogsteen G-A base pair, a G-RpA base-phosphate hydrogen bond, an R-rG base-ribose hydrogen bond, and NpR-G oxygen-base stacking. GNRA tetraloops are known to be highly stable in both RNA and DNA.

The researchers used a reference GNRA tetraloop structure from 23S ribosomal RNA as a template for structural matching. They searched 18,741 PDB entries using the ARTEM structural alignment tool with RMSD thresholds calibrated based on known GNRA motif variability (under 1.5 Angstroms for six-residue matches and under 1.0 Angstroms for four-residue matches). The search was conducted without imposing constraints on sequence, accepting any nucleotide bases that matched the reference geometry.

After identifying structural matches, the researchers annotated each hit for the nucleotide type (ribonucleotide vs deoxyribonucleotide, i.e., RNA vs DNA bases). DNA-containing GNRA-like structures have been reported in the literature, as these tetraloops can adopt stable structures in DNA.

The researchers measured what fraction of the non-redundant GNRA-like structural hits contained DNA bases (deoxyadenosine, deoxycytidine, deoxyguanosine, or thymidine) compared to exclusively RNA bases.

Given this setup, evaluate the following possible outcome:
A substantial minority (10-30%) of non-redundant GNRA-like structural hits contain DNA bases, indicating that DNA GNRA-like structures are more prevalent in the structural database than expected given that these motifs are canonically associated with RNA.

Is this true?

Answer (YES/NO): NO